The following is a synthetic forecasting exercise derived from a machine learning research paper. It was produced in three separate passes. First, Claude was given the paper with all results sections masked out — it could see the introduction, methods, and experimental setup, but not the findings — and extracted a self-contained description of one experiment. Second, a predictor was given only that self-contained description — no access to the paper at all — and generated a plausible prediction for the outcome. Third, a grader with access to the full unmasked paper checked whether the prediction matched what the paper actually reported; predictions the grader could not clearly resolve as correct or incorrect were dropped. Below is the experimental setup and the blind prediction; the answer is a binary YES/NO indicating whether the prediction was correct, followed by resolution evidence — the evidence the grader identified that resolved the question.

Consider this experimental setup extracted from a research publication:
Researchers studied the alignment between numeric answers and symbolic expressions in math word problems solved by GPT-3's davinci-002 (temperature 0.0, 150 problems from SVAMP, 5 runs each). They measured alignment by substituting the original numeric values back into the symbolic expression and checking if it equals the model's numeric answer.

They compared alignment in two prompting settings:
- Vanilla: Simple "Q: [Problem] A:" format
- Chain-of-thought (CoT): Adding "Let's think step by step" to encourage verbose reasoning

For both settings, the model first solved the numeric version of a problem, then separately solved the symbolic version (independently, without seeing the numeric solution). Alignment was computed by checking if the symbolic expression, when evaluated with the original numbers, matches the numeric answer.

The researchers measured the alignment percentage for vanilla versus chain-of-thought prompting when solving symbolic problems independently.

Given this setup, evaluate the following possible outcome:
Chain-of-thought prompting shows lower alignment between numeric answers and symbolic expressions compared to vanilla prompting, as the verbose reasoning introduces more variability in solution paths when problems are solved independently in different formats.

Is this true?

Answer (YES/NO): YES